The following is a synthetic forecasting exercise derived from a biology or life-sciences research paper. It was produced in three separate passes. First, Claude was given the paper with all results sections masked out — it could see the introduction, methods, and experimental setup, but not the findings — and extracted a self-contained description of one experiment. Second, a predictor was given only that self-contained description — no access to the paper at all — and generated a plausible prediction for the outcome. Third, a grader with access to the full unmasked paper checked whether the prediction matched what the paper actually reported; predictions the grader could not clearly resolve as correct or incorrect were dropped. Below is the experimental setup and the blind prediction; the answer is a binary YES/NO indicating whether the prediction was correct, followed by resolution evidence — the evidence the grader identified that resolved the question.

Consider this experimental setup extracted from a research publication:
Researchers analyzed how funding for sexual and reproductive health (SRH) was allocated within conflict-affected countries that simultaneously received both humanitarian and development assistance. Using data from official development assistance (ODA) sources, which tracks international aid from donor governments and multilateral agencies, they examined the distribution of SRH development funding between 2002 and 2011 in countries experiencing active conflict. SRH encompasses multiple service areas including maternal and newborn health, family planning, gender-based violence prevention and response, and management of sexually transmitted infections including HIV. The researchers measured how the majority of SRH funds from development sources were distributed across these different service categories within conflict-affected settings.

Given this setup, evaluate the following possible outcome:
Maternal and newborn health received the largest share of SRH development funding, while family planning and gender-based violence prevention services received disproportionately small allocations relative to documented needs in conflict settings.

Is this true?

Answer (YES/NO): NO